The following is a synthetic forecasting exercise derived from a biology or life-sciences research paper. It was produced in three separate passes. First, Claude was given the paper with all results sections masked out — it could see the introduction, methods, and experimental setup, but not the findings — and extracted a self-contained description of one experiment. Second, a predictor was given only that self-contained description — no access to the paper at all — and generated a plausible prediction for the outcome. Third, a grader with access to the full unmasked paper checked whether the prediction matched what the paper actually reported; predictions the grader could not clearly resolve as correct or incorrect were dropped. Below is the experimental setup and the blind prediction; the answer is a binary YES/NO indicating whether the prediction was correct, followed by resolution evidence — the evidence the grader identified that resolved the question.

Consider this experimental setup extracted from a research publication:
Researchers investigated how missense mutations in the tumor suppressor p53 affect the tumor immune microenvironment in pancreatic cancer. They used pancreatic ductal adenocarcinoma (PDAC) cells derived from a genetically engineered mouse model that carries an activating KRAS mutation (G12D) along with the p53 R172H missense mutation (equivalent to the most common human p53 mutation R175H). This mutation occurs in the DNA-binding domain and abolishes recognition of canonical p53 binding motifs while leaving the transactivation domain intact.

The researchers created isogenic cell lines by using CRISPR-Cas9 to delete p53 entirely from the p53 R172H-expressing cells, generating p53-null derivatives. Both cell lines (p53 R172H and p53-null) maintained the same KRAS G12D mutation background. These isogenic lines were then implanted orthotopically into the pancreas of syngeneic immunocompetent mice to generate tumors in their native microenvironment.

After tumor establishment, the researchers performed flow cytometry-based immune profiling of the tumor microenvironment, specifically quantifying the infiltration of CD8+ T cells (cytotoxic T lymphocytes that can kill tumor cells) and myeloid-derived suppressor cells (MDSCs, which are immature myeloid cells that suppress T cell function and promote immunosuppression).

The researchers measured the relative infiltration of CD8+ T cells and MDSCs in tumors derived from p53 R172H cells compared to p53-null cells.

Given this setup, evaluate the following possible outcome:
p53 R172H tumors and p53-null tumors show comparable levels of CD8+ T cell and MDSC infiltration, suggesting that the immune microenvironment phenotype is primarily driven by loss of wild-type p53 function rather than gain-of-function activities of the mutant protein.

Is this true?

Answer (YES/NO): NO